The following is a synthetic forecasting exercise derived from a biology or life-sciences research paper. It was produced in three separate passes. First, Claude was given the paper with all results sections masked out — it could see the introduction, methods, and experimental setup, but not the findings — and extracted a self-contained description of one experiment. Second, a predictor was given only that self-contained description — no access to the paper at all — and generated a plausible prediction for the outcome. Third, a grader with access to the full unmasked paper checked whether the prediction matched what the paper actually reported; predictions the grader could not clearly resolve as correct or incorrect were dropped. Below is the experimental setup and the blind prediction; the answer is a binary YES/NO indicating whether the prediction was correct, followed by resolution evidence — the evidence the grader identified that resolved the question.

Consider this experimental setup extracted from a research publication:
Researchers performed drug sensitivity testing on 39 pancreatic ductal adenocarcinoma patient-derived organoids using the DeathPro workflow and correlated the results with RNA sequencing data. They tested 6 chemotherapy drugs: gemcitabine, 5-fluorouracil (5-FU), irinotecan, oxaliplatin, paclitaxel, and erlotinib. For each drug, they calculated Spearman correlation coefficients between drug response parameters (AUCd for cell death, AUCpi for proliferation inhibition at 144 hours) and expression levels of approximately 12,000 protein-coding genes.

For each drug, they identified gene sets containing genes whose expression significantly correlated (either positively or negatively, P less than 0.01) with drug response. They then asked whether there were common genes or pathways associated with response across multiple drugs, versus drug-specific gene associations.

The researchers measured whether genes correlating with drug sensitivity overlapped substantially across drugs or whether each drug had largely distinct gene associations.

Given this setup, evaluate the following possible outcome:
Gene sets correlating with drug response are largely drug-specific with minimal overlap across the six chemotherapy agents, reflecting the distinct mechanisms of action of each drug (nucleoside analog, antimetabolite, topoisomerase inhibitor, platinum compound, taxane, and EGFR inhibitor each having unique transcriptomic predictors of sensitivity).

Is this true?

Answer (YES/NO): YES